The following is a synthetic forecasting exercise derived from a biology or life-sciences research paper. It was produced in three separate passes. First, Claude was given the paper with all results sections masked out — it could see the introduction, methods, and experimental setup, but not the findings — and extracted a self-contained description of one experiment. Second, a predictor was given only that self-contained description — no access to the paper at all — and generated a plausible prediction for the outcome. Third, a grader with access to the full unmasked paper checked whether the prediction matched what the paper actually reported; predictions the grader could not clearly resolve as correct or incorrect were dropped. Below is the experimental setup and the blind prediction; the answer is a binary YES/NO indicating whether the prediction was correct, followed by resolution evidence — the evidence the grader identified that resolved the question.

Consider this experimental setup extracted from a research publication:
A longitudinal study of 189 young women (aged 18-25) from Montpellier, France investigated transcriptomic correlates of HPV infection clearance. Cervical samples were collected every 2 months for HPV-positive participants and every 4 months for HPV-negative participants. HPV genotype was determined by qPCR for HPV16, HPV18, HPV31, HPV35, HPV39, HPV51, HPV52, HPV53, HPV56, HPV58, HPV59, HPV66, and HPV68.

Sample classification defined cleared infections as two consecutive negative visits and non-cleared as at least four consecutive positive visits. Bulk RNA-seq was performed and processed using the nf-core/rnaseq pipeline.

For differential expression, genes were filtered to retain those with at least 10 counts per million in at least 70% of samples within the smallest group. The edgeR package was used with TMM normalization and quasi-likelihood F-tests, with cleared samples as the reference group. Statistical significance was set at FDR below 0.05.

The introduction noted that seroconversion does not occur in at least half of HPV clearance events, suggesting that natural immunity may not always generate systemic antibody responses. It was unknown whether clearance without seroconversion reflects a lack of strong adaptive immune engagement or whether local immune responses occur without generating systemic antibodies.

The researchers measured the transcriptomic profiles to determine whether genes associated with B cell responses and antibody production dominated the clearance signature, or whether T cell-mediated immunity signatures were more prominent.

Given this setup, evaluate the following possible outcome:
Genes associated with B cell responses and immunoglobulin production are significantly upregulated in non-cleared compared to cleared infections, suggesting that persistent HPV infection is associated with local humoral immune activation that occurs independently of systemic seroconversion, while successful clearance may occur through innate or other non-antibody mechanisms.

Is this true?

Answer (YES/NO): YES